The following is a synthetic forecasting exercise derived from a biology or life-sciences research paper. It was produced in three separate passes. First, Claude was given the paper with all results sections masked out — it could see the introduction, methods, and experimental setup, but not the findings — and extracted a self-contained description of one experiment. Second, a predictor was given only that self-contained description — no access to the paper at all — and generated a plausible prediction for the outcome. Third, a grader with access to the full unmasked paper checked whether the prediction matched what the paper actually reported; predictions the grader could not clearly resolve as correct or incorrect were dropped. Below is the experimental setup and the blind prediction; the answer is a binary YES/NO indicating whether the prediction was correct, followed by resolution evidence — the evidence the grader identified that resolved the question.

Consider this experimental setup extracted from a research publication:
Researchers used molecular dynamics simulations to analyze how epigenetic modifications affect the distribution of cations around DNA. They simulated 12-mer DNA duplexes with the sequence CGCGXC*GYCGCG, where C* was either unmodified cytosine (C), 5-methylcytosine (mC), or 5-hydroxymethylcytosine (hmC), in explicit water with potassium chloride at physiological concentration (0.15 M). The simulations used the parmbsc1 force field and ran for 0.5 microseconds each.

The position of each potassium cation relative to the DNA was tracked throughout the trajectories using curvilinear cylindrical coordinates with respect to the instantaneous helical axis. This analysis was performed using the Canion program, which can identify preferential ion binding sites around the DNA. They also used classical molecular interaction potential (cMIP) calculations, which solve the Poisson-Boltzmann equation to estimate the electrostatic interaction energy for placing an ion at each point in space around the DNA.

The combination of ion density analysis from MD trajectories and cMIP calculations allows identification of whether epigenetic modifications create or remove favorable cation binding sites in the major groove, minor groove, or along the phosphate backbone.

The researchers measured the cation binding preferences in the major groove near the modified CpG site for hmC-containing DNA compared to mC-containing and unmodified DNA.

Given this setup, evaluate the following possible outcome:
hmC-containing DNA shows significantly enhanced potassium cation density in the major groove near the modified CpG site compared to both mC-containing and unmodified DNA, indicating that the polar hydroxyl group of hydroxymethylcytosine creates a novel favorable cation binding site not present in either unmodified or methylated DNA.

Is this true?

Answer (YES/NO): YES